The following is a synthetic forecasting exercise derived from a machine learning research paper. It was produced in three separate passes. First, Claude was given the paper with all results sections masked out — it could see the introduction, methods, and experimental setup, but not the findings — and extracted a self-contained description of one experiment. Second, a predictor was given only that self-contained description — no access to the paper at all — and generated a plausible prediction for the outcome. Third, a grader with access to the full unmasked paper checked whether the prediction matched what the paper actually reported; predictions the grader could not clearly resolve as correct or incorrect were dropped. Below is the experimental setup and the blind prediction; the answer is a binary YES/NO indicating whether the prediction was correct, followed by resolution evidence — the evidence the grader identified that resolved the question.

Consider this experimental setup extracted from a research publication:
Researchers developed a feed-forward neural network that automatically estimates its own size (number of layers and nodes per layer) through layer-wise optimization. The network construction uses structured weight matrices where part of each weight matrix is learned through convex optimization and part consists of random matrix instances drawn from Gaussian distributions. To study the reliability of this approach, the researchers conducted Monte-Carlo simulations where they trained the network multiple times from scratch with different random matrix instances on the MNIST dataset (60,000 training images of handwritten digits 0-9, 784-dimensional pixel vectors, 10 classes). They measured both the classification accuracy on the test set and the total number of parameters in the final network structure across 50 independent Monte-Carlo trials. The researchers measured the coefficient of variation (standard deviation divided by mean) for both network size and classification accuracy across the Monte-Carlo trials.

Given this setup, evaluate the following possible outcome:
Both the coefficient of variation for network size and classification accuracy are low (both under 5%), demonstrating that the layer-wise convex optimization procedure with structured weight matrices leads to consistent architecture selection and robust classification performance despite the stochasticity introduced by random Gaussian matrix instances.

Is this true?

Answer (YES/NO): YES